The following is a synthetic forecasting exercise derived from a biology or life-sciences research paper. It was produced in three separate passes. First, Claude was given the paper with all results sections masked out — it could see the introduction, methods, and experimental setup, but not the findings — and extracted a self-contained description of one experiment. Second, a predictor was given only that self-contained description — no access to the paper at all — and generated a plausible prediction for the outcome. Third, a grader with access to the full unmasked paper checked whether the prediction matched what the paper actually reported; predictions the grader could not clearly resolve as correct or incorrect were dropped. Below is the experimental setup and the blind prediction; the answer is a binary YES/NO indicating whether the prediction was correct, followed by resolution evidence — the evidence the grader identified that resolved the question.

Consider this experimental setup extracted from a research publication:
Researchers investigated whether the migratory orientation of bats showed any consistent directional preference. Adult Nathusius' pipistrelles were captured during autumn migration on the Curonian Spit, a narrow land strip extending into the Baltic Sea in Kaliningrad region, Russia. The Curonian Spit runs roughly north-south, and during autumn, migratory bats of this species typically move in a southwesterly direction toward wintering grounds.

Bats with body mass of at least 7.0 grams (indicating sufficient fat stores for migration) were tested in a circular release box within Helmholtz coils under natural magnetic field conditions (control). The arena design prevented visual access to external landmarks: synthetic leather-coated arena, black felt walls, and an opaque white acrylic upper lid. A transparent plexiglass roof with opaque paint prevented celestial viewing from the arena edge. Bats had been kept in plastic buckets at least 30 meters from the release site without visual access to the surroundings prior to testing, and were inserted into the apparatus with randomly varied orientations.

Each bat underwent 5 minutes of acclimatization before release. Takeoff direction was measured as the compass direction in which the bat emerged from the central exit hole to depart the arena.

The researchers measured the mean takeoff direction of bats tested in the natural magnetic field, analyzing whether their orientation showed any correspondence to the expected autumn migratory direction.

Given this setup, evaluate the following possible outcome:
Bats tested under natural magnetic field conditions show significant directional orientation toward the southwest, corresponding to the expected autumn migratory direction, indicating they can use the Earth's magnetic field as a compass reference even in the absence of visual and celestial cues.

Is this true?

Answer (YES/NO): NO